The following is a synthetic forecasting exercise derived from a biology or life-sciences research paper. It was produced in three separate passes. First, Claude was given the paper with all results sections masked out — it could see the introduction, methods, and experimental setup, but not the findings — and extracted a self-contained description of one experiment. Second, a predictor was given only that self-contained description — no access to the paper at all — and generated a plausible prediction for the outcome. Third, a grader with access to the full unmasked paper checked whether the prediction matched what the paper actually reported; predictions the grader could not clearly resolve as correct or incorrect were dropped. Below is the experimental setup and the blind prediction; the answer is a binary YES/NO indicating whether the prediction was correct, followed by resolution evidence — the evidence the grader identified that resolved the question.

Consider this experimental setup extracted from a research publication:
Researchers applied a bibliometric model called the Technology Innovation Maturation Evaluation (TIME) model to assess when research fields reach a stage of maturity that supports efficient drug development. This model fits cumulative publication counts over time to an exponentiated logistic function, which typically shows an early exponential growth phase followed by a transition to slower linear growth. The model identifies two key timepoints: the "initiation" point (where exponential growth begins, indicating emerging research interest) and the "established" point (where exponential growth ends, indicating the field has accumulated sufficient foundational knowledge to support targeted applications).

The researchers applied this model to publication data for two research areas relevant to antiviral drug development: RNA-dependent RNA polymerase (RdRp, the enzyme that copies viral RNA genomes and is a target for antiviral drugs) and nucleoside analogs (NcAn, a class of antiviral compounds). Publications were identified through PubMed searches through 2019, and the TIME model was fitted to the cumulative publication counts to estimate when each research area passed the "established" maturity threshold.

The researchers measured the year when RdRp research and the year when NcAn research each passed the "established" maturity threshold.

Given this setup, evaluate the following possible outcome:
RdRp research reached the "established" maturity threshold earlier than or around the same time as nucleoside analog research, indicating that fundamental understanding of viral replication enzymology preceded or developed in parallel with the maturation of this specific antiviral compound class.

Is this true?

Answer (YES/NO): NO